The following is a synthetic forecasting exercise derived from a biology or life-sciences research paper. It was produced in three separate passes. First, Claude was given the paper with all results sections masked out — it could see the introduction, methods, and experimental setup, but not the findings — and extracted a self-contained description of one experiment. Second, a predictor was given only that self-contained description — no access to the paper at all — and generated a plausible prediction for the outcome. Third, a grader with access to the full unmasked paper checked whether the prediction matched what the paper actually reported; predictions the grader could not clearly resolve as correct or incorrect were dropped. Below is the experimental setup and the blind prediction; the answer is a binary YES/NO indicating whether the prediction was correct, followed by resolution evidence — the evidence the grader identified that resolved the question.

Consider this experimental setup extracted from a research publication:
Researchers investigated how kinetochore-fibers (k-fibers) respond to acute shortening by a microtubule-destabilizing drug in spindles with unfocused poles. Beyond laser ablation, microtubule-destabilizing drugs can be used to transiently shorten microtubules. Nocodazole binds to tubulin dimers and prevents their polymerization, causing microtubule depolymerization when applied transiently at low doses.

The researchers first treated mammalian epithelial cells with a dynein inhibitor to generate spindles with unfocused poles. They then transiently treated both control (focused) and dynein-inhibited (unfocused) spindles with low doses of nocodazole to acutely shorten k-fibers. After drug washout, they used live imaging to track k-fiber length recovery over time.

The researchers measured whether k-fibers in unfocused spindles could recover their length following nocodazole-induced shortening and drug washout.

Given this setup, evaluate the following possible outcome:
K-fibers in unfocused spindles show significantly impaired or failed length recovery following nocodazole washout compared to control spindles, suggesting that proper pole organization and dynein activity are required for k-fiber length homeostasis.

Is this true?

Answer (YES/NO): NO